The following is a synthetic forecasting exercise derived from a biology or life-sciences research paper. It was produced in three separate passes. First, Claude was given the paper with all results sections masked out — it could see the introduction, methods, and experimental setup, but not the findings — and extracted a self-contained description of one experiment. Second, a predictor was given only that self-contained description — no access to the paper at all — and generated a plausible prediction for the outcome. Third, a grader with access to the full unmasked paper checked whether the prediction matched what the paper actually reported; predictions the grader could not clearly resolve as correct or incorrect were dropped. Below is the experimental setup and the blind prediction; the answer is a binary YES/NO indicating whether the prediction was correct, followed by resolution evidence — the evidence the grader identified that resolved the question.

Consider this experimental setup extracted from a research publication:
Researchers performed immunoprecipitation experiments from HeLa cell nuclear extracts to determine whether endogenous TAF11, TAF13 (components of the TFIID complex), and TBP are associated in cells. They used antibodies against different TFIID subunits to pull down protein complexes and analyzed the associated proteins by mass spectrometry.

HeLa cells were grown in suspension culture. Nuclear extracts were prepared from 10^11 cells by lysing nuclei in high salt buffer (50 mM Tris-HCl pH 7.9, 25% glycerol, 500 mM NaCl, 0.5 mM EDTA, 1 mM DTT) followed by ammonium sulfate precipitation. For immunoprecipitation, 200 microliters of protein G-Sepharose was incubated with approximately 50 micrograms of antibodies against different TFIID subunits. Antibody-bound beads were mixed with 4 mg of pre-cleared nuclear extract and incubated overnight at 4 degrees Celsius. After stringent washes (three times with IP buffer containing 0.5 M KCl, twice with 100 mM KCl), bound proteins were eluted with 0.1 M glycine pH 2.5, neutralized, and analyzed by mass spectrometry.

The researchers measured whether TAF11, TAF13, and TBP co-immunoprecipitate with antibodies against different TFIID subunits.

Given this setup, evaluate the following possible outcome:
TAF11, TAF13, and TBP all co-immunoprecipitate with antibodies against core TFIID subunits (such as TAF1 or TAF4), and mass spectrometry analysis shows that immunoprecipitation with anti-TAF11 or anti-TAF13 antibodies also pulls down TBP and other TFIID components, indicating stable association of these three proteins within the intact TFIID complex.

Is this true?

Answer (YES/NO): NO